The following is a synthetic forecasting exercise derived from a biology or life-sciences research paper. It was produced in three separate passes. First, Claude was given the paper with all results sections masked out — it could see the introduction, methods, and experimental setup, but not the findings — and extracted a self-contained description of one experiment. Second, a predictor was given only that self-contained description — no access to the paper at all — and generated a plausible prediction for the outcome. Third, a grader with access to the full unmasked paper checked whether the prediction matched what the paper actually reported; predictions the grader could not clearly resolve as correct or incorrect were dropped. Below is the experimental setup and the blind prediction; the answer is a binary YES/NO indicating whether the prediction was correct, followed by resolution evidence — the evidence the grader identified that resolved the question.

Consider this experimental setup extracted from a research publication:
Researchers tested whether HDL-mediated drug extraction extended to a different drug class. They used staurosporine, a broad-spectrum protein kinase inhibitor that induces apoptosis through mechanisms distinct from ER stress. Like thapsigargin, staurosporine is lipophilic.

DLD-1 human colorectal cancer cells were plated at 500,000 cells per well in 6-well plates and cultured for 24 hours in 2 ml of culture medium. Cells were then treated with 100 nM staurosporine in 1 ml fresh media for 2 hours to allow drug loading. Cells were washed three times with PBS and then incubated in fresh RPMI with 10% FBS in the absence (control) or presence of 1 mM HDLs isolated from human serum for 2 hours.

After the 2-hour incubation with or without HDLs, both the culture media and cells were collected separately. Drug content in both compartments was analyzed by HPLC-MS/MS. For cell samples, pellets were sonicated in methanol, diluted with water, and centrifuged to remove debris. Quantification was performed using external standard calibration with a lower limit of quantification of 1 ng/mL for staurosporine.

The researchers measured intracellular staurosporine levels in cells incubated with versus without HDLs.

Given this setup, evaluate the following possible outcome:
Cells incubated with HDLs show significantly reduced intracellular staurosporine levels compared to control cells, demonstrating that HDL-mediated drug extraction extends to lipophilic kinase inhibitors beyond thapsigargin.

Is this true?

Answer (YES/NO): YES